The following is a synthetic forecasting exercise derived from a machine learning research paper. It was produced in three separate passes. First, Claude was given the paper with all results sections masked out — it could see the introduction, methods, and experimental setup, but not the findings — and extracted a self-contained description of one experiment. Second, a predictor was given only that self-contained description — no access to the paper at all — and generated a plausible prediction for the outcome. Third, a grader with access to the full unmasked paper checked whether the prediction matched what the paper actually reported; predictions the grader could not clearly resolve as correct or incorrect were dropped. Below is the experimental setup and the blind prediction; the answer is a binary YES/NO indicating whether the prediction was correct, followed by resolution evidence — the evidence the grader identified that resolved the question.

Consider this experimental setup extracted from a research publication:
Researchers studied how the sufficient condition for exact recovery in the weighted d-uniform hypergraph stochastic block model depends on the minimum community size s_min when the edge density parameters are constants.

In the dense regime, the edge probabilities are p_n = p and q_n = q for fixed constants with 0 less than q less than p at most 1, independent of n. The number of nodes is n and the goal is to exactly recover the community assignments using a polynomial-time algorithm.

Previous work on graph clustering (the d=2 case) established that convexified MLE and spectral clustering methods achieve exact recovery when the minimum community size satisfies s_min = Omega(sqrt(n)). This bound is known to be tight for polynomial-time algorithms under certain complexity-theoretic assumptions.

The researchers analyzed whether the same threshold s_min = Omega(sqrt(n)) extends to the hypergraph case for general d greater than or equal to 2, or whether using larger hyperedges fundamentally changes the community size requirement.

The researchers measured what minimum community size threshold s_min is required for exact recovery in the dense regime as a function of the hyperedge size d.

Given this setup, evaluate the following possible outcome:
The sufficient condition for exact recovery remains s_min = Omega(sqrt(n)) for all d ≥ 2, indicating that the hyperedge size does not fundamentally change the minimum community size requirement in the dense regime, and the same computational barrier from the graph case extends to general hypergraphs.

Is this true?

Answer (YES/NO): YES